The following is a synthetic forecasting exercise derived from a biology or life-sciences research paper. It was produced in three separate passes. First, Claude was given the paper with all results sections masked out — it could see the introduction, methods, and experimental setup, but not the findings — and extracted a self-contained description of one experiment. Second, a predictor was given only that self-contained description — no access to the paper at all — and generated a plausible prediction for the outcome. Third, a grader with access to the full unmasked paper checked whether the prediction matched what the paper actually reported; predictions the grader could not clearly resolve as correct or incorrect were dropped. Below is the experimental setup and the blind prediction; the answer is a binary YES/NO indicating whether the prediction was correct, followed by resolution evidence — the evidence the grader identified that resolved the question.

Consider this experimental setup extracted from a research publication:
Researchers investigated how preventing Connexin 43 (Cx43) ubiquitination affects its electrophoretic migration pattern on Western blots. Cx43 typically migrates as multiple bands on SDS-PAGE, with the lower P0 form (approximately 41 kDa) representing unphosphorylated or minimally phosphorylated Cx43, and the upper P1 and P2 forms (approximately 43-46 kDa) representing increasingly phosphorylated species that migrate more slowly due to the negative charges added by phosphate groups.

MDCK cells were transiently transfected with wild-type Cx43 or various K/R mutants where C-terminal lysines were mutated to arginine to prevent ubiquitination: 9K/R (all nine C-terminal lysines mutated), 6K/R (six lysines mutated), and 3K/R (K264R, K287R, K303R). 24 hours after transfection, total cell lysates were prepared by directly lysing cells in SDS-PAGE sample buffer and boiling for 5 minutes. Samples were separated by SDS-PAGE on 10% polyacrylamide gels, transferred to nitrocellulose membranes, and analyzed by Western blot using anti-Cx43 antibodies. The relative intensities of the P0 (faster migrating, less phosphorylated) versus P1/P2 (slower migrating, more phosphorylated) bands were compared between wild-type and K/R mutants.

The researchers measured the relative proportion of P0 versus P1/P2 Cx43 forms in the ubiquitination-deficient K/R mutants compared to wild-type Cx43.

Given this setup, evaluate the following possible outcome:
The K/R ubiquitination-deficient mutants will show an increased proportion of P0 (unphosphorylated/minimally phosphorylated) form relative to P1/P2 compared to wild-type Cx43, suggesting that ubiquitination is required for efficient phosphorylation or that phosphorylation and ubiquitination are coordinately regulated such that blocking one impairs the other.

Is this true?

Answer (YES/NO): NO